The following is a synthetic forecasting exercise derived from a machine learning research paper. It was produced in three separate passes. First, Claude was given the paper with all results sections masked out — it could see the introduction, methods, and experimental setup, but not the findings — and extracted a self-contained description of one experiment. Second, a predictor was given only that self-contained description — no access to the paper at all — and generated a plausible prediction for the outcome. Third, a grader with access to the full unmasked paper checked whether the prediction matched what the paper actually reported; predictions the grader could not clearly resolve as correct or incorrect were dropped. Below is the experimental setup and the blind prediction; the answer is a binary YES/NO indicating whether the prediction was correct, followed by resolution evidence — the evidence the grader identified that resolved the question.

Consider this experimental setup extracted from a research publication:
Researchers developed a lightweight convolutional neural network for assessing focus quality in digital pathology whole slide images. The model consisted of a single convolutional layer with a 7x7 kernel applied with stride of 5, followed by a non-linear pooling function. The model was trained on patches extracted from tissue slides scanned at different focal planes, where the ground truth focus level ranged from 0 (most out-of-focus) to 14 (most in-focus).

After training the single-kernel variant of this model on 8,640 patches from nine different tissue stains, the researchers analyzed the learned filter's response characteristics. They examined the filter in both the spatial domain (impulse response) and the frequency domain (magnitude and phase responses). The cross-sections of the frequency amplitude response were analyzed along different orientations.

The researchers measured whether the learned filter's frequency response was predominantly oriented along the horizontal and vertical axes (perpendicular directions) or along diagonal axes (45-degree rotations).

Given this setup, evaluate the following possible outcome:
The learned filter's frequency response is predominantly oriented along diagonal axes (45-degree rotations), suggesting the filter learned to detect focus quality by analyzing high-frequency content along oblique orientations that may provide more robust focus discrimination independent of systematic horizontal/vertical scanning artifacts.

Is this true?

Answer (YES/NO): NO